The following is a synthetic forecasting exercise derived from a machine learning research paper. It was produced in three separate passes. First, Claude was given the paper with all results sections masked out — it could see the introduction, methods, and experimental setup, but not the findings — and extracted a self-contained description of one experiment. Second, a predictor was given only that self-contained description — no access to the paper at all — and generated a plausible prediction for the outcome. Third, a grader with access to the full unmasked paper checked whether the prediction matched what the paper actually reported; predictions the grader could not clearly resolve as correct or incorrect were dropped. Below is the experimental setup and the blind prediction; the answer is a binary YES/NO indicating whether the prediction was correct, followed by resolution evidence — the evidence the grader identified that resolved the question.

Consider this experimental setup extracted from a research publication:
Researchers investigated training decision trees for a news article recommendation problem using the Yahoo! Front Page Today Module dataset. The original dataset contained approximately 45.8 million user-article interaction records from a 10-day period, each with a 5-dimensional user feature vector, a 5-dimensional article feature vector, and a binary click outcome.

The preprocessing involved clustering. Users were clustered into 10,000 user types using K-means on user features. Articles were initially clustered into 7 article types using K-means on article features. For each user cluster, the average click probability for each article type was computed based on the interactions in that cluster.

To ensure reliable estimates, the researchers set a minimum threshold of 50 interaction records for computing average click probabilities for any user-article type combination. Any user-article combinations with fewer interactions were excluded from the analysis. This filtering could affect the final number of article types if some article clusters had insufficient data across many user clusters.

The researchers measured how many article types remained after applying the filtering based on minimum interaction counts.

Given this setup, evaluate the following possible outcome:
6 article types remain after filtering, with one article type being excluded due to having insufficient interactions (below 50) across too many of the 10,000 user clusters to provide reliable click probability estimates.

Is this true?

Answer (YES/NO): YES